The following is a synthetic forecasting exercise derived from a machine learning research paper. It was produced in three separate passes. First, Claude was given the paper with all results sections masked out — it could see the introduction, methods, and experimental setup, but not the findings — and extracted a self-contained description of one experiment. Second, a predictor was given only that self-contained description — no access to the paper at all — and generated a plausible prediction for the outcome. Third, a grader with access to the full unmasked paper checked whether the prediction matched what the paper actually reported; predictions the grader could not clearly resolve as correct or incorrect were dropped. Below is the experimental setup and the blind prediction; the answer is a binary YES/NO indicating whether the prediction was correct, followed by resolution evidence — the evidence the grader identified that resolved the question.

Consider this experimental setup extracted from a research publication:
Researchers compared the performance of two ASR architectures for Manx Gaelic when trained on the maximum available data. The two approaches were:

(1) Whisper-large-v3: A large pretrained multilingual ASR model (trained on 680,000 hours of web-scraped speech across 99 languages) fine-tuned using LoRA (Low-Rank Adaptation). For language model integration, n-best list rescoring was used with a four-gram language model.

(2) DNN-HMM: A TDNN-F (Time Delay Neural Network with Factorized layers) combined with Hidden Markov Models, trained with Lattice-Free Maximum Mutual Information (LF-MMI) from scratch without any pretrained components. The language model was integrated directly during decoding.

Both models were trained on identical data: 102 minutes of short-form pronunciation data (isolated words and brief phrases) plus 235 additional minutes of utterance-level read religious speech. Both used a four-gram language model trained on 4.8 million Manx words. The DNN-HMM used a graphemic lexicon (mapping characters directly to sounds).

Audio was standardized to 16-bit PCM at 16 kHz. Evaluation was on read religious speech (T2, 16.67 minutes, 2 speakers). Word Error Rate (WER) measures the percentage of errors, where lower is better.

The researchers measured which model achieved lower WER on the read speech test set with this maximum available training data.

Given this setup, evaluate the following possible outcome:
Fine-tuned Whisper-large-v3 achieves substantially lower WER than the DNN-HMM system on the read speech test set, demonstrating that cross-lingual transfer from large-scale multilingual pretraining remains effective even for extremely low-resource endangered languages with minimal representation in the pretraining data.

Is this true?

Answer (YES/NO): NO